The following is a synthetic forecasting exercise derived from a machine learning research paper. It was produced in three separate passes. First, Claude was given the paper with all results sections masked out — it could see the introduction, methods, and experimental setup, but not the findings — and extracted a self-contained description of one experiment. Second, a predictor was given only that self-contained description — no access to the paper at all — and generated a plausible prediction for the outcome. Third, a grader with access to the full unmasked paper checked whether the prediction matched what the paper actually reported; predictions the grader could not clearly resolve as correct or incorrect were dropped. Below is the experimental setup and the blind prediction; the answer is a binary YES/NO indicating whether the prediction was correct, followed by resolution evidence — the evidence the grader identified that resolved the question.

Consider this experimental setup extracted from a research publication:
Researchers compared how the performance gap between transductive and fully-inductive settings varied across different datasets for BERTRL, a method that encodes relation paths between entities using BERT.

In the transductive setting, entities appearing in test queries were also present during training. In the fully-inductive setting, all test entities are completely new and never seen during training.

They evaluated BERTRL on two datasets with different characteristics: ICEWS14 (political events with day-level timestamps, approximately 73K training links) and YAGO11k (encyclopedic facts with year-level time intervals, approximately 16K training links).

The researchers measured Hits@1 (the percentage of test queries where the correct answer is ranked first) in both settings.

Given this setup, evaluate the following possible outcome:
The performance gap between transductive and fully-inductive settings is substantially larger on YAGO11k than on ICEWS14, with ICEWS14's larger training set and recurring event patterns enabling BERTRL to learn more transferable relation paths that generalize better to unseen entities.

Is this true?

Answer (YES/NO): NO